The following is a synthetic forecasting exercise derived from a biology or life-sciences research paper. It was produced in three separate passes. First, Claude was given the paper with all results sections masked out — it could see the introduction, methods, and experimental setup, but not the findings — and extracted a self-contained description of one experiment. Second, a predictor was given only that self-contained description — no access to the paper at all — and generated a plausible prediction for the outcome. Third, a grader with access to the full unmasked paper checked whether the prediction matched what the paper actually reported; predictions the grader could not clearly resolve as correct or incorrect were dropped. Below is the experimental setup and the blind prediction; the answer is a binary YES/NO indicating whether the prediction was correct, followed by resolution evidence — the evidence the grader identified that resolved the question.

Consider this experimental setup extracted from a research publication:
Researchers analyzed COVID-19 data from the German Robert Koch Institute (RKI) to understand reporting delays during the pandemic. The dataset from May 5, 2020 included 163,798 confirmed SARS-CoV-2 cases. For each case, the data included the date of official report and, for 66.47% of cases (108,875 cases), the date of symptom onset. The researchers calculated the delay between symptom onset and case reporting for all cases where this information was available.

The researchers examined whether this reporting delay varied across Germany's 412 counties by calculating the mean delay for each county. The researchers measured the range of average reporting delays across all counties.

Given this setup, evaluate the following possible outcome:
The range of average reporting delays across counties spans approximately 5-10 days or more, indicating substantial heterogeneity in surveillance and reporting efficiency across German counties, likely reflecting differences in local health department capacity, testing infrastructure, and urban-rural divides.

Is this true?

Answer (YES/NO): YES